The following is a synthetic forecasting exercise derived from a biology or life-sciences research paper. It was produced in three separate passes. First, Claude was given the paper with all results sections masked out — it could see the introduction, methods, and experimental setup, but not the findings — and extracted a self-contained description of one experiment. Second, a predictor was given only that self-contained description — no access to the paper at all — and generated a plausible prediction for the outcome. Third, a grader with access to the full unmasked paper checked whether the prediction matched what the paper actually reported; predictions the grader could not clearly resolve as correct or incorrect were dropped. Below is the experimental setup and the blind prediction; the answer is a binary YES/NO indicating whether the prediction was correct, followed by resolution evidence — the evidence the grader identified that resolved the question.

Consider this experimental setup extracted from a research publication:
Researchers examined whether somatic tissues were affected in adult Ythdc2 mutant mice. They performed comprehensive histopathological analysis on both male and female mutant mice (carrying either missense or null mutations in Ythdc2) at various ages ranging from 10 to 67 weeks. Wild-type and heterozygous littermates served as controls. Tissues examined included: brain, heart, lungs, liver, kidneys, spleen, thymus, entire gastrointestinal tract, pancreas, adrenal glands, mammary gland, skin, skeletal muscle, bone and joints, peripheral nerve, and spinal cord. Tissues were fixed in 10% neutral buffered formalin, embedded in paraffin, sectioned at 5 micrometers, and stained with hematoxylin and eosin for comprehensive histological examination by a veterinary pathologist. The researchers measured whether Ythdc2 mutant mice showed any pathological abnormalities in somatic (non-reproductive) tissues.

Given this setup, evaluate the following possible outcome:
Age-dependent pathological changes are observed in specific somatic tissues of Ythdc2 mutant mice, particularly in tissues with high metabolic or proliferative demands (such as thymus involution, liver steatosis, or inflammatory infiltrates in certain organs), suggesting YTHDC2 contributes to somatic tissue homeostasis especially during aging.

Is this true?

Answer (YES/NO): NO